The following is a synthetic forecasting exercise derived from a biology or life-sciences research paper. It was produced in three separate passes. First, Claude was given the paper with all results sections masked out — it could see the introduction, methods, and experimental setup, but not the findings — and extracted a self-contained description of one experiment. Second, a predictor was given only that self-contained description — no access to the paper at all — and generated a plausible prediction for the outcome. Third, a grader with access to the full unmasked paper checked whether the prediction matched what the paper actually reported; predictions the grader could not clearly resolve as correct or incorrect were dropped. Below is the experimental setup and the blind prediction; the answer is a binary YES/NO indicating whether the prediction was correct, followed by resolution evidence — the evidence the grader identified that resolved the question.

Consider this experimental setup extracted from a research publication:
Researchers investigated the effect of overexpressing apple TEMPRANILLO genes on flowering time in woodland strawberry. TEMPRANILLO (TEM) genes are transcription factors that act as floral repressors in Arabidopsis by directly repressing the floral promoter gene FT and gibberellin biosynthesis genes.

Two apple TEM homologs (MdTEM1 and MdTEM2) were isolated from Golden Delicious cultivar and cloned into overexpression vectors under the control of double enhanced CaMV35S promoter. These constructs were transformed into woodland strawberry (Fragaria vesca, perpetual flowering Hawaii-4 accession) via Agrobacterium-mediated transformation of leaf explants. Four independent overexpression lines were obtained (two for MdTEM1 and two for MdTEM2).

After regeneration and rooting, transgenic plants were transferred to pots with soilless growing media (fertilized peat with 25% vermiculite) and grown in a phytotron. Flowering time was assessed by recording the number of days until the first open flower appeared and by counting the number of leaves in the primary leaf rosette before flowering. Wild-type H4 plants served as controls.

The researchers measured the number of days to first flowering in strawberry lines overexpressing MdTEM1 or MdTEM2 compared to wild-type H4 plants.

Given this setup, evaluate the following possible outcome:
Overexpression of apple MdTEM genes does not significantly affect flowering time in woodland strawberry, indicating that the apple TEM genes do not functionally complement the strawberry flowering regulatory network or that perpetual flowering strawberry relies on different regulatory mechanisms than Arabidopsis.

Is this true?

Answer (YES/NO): NO